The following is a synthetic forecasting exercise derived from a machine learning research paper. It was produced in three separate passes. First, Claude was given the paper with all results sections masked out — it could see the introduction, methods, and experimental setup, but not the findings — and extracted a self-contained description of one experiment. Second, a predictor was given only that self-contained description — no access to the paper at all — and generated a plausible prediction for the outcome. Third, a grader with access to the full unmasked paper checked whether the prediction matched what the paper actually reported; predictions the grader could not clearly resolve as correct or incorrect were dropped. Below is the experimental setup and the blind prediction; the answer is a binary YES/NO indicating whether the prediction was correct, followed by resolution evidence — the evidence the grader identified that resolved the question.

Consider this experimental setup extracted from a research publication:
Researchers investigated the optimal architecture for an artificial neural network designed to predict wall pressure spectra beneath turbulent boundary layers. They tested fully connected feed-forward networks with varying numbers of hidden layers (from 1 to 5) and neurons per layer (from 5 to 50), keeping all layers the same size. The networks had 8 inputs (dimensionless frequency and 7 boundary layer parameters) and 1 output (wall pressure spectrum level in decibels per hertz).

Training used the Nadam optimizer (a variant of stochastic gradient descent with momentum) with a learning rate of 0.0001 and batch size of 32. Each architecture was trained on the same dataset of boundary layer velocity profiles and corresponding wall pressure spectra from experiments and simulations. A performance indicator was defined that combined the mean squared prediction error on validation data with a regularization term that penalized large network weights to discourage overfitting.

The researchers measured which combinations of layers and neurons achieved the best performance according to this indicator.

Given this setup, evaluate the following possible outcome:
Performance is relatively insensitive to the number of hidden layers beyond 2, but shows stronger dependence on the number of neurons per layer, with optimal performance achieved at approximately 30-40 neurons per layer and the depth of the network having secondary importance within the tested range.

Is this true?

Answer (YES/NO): NO